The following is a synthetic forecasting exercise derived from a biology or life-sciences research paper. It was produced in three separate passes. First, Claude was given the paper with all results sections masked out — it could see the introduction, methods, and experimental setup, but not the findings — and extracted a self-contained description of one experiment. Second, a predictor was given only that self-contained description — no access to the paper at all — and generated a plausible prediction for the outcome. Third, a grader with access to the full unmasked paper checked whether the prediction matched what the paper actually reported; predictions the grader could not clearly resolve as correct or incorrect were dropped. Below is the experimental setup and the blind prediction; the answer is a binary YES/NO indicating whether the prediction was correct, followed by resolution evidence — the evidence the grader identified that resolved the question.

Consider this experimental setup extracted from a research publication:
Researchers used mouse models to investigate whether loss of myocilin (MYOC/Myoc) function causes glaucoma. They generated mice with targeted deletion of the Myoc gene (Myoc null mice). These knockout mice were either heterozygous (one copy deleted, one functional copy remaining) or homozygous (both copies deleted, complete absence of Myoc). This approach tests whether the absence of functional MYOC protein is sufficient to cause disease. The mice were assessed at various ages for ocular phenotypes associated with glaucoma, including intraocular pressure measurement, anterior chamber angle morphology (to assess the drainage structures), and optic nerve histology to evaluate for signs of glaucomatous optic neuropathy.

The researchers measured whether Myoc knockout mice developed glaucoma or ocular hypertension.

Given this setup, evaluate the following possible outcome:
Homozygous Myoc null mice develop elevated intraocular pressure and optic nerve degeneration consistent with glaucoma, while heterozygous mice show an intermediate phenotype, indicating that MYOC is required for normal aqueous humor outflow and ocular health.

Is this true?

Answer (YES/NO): NO